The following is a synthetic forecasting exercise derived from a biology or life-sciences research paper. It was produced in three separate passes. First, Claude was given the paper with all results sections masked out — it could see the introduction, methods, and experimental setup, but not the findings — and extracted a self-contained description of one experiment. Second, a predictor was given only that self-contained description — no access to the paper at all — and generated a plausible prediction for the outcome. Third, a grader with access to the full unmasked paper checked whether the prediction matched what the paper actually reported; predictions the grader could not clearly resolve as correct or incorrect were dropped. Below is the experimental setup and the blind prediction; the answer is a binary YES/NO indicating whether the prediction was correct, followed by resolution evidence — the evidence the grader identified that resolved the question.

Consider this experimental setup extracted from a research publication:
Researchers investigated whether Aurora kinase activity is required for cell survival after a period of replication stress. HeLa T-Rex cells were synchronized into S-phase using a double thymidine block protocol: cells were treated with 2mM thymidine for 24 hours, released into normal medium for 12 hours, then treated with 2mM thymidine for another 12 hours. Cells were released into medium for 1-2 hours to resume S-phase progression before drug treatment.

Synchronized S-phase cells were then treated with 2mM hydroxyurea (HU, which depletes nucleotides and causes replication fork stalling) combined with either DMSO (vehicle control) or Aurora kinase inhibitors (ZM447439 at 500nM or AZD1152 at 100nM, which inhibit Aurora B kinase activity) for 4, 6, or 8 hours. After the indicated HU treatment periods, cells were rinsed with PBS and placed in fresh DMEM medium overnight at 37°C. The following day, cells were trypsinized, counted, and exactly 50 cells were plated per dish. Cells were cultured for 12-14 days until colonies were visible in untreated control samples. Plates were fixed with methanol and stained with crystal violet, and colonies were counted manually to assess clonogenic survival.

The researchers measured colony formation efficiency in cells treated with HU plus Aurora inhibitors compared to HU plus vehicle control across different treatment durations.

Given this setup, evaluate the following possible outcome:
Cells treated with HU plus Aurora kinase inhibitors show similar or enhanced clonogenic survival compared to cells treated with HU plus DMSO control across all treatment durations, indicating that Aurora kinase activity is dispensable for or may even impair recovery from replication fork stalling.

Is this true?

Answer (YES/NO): NO